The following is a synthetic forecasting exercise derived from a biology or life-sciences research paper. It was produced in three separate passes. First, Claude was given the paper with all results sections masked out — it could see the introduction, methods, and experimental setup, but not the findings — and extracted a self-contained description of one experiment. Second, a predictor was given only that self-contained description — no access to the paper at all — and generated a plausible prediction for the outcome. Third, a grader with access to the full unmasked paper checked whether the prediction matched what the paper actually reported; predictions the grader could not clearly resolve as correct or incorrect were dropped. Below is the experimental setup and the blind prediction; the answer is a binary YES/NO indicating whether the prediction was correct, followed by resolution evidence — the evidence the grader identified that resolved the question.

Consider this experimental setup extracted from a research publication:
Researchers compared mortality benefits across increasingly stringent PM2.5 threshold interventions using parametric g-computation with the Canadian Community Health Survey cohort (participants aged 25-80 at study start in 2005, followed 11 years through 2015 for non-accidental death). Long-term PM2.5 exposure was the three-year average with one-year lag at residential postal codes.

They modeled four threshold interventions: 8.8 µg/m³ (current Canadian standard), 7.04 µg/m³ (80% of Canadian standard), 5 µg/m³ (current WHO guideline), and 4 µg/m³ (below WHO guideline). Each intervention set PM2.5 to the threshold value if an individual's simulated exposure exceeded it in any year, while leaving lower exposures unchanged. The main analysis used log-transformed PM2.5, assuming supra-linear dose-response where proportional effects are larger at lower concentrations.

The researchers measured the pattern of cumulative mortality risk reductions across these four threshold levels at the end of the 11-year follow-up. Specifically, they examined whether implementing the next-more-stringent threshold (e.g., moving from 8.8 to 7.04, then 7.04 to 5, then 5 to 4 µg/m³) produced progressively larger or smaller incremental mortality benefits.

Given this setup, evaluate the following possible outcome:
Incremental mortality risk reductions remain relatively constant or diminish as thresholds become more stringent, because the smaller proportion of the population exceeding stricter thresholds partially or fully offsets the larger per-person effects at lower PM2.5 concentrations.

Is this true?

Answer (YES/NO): NO